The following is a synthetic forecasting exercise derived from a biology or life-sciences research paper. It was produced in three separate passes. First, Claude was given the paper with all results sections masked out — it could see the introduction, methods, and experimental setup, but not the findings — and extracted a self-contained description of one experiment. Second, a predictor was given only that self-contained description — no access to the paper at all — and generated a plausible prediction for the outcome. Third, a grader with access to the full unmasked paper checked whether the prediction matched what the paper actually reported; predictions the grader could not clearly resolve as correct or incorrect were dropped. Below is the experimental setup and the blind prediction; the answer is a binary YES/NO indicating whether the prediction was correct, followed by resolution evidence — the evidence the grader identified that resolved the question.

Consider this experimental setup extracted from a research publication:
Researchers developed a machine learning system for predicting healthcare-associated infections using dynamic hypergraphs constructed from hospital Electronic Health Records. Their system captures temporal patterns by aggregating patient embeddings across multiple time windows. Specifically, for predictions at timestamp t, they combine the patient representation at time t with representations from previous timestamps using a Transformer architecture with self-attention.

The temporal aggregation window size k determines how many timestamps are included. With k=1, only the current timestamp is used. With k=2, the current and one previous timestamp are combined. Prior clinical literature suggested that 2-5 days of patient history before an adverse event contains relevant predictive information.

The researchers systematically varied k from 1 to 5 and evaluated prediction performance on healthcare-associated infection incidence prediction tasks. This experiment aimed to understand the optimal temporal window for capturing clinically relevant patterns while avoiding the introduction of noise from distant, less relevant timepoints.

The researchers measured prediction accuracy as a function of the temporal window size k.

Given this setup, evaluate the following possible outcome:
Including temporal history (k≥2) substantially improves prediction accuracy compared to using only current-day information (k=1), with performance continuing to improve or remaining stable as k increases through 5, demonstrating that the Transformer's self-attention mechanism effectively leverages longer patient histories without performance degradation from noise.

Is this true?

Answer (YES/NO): NO